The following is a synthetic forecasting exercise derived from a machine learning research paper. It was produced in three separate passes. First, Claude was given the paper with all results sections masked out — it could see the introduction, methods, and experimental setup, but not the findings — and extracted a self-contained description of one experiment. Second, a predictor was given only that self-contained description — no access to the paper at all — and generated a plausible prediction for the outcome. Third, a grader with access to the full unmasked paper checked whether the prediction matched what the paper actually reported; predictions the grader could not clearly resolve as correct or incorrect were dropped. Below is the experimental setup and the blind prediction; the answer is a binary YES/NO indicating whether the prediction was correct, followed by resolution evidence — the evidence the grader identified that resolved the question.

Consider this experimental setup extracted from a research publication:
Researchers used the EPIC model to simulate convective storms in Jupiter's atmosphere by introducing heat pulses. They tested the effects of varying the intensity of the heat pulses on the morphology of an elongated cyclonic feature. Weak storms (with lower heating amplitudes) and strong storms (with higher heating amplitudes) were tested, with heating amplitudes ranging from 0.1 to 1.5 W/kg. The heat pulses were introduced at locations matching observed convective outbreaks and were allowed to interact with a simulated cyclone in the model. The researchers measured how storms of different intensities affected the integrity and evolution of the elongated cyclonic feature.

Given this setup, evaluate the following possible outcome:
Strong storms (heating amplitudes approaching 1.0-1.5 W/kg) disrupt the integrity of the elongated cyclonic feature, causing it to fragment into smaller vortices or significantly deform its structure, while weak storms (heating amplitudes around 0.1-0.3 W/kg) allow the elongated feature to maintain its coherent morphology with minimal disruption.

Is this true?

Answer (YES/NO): YES